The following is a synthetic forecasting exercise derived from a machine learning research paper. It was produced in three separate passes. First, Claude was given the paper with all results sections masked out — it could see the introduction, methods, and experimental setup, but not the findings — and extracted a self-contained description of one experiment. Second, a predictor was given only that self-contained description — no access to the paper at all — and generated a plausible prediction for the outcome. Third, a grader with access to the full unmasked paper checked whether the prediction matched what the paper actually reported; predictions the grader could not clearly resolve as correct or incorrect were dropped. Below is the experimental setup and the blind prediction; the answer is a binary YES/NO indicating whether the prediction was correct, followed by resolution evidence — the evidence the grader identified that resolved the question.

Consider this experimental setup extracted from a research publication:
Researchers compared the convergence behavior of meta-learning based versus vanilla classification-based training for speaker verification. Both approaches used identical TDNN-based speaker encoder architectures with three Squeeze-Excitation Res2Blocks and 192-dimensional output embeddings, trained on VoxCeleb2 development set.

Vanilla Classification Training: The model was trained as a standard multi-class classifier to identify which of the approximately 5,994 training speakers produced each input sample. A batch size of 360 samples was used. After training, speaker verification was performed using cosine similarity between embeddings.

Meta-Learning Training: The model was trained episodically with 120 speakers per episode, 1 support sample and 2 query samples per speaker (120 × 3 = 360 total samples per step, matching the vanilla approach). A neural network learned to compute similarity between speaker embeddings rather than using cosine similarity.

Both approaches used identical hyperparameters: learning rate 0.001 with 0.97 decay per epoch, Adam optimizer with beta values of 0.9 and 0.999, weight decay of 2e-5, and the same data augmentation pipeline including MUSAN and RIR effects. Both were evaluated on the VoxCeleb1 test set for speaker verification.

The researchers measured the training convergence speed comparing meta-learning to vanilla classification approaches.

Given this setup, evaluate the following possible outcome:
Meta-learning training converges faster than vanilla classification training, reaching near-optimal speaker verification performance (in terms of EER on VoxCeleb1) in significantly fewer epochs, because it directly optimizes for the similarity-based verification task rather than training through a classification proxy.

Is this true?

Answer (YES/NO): NO